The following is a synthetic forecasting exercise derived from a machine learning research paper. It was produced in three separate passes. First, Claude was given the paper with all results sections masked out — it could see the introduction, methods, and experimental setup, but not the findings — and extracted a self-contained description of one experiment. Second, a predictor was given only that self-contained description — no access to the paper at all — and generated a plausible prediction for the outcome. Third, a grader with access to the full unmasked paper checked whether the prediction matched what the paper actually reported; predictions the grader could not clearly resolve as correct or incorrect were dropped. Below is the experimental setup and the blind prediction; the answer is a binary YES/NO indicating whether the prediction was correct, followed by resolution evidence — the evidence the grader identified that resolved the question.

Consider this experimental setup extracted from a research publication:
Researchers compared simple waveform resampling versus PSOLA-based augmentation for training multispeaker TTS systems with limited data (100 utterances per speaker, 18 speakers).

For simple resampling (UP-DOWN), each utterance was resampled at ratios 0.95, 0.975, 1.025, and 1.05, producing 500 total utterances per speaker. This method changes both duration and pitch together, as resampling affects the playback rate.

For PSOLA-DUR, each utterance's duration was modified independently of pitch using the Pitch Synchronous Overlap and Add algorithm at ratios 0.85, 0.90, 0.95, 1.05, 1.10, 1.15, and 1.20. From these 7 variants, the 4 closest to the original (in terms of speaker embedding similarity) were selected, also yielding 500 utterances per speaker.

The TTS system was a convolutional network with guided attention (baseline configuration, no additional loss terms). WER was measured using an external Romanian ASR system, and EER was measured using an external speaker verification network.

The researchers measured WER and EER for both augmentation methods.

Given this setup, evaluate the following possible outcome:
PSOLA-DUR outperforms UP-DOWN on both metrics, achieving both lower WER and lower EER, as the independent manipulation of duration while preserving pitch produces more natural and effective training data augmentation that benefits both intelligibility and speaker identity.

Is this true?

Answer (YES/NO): YES